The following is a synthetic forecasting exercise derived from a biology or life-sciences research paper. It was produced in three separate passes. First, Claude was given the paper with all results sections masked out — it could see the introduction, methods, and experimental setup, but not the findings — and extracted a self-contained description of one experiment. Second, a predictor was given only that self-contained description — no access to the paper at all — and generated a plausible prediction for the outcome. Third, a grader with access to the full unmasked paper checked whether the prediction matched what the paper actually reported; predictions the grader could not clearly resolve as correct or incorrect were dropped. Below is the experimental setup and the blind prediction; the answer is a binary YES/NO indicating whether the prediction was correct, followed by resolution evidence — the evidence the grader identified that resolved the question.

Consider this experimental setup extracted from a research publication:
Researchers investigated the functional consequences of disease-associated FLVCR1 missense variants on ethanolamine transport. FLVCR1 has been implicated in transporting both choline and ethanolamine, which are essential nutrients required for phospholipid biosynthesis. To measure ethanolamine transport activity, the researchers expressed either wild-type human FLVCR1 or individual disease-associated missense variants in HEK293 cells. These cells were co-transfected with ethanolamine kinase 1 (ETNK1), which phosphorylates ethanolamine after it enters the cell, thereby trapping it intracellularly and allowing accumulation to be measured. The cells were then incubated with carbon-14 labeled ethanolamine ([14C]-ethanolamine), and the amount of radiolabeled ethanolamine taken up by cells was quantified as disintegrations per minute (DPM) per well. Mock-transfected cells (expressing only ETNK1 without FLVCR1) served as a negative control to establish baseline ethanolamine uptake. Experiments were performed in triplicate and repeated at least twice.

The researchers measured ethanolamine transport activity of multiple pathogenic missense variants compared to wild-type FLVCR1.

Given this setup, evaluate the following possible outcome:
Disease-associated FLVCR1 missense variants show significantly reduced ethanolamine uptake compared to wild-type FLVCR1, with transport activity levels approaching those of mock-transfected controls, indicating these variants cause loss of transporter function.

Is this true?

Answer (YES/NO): NO